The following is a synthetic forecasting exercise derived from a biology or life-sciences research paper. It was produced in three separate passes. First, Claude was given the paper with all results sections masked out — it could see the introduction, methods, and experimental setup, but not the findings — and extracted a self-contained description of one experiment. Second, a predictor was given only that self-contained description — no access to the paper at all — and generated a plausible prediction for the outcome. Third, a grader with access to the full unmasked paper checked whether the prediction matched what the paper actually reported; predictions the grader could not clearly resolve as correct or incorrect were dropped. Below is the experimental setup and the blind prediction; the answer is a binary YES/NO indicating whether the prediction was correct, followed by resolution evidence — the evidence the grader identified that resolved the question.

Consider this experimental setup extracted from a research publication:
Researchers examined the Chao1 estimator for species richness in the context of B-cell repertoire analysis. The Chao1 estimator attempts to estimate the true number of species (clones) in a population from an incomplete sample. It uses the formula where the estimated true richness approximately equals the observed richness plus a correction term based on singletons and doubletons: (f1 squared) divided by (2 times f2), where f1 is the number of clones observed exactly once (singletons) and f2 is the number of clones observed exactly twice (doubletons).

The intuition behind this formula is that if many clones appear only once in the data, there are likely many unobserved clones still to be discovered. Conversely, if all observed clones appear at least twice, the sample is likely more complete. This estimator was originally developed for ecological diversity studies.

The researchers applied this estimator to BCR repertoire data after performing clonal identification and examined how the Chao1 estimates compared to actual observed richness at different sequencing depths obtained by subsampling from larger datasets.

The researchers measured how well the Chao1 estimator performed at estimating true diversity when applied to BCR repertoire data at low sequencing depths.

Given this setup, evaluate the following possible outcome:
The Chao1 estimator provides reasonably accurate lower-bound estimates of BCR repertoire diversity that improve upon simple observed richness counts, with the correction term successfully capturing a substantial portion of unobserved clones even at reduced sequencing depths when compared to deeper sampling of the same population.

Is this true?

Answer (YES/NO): NO